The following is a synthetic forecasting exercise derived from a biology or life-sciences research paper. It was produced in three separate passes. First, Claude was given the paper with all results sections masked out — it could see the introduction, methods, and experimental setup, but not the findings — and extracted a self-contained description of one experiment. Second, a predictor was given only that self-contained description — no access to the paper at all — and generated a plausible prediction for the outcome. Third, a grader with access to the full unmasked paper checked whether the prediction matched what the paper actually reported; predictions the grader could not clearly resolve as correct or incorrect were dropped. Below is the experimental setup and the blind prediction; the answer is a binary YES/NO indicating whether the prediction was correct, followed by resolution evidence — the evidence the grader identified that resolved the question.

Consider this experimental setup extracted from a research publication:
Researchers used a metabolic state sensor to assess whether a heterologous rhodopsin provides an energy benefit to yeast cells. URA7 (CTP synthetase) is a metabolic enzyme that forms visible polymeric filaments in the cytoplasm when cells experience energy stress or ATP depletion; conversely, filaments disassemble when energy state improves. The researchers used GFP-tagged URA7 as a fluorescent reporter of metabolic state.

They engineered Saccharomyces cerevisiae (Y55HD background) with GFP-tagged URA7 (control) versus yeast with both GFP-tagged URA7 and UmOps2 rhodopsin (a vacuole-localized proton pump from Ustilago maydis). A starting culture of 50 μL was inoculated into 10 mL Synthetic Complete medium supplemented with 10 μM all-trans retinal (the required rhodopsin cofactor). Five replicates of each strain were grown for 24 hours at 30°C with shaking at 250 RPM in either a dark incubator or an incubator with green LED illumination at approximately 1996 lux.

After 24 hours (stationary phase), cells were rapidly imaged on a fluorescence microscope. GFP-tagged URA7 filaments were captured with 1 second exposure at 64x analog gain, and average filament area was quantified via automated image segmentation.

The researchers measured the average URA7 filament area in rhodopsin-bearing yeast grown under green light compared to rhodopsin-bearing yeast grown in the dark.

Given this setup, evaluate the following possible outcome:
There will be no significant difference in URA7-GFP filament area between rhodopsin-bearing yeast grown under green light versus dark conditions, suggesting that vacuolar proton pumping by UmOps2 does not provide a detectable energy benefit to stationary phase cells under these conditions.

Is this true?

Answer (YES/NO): NO